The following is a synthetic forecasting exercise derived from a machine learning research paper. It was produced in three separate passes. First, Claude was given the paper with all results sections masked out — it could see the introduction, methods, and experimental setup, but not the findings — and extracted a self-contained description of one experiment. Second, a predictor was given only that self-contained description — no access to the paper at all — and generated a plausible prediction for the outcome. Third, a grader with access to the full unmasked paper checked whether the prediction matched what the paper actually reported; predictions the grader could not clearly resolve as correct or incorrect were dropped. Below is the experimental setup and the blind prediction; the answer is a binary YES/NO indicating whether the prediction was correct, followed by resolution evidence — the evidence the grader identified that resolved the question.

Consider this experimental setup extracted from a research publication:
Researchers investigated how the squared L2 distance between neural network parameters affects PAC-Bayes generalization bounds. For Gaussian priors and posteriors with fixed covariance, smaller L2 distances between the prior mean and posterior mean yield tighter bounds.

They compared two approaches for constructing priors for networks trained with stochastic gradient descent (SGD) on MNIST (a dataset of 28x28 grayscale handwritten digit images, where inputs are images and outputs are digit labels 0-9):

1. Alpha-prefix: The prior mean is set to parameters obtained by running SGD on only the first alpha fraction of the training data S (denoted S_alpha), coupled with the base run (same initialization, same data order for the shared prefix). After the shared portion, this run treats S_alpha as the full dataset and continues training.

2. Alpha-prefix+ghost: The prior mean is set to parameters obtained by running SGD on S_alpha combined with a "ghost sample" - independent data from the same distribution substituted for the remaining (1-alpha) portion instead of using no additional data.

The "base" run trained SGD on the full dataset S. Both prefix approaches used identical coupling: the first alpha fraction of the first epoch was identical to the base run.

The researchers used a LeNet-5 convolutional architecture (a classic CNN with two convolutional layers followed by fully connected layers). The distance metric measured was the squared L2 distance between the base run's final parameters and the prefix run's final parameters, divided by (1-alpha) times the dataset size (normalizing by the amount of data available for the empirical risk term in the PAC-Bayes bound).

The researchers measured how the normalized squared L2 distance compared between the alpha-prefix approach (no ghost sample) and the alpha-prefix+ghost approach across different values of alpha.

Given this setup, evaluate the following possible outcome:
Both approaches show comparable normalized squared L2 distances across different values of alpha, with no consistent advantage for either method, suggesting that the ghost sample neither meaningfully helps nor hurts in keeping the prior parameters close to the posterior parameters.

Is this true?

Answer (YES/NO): NO